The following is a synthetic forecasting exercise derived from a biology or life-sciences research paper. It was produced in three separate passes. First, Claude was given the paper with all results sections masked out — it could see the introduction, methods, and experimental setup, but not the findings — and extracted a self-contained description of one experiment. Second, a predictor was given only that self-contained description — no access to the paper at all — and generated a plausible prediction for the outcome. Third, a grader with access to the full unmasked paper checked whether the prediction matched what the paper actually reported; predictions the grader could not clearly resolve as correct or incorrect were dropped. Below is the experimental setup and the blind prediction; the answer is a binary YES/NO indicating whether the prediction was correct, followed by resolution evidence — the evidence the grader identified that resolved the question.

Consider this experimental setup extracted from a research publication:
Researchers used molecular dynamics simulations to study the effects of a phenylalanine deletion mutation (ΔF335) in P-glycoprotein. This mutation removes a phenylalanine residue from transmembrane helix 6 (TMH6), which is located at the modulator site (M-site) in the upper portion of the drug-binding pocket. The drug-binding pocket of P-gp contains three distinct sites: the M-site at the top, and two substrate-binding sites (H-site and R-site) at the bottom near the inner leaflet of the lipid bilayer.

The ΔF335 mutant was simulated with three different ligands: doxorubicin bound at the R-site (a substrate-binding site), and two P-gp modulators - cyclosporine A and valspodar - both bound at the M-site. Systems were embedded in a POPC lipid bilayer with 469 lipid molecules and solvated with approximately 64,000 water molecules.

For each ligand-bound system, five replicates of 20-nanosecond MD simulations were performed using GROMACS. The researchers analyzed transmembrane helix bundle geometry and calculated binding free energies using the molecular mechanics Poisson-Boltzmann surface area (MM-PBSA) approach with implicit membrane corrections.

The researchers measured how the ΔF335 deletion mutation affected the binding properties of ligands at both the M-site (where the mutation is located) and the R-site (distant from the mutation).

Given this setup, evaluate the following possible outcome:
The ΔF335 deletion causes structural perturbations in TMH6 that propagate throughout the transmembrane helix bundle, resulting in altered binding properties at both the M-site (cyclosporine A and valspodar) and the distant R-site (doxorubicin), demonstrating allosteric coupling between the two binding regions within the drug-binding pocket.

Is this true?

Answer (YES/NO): NO